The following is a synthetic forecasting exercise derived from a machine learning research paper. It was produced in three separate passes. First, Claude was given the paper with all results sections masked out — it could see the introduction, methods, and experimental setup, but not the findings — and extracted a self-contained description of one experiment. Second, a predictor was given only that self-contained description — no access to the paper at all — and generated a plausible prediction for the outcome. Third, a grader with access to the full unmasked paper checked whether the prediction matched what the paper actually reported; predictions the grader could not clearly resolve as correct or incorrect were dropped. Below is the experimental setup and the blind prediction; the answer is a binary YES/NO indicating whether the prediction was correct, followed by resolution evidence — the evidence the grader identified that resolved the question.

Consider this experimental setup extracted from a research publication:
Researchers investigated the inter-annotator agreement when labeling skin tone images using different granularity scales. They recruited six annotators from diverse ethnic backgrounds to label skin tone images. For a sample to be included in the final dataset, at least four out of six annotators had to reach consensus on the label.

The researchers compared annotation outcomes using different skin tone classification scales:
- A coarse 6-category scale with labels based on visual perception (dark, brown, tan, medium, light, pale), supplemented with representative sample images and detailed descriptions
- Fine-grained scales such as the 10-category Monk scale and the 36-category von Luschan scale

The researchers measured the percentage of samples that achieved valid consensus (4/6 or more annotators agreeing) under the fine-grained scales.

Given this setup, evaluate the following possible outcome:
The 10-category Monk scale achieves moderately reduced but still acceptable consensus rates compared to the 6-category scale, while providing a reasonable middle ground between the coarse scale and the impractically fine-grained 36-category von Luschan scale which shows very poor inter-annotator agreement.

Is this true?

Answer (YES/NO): NO